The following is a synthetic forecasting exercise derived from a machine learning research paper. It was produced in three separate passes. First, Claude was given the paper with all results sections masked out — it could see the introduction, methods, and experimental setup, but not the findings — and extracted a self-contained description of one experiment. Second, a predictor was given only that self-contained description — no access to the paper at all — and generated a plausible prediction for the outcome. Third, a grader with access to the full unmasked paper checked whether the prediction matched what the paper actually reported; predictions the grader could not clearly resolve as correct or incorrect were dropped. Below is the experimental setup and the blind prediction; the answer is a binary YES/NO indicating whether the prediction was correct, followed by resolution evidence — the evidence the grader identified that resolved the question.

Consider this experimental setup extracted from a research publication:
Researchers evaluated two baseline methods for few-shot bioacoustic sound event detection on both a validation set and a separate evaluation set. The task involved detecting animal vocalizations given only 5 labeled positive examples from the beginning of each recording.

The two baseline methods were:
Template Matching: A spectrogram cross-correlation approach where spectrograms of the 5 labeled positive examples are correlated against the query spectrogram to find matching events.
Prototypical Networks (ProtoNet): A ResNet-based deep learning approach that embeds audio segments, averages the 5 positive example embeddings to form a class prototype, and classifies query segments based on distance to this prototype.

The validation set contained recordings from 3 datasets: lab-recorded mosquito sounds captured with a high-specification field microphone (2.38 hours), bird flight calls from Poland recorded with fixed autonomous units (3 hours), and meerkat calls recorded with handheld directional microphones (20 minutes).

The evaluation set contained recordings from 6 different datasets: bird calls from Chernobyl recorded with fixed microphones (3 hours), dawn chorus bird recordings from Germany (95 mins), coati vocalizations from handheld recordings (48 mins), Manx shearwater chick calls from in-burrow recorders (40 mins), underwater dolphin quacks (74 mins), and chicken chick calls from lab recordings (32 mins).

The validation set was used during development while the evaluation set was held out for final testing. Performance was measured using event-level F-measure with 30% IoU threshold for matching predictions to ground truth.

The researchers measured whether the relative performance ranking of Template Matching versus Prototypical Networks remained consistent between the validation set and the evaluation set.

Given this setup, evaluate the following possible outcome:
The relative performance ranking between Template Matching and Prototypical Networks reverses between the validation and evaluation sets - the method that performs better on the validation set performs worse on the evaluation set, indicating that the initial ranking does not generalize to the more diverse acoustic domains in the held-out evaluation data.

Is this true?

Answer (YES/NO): YES